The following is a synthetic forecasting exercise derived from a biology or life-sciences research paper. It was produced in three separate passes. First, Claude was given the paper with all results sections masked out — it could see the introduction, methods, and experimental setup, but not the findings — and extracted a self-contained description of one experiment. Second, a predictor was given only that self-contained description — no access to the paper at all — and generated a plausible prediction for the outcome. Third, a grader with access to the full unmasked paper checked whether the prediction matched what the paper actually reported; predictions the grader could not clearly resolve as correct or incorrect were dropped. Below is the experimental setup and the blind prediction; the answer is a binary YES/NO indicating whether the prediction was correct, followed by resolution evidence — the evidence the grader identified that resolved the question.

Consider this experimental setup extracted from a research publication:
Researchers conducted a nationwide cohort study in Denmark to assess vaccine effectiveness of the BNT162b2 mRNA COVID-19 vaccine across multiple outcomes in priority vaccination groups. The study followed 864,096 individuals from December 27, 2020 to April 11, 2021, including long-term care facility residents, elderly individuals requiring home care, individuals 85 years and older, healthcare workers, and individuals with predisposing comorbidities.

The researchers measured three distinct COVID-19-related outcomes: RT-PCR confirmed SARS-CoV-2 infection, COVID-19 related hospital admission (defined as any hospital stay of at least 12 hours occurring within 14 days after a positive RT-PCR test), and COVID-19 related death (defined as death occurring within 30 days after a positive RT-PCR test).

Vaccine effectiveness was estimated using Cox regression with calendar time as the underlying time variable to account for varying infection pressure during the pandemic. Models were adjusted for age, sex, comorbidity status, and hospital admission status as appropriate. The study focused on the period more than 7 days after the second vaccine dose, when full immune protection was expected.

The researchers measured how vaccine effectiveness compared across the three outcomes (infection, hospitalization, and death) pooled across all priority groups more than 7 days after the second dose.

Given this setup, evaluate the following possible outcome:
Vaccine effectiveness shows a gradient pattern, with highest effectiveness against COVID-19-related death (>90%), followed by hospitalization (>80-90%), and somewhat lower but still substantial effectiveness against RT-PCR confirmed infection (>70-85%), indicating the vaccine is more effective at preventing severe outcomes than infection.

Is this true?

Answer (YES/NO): NO